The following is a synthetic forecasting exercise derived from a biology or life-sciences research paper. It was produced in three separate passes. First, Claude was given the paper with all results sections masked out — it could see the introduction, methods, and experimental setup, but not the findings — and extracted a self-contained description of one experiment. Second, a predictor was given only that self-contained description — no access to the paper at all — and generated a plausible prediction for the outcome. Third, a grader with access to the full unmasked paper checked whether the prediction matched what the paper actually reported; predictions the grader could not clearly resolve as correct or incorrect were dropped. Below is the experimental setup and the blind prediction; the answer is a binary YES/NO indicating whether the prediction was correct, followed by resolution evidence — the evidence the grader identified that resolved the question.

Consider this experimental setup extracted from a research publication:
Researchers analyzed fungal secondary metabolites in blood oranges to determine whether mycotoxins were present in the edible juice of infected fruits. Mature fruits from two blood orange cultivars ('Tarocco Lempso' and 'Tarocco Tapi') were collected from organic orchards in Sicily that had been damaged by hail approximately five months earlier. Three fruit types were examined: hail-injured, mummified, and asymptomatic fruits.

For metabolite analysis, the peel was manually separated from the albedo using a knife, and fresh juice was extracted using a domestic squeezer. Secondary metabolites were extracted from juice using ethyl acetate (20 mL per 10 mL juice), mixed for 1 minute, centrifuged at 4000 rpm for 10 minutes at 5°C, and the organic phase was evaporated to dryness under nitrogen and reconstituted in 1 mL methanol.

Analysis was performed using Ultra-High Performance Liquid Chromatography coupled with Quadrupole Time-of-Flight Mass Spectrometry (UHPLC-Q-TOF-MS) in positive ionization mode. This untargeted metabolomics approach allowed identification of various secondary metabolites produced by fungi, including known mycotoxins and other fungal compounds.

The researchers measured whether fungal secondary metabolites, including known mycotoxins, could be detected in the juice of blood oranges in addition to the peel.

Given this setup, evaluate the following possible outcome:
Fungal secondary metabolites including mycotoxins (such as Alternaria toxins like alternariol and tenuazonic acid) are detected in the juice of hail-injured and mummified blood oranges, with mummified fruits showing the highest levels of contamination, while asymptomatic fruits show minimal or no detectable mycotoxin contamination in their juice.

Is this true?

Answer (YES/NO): NO